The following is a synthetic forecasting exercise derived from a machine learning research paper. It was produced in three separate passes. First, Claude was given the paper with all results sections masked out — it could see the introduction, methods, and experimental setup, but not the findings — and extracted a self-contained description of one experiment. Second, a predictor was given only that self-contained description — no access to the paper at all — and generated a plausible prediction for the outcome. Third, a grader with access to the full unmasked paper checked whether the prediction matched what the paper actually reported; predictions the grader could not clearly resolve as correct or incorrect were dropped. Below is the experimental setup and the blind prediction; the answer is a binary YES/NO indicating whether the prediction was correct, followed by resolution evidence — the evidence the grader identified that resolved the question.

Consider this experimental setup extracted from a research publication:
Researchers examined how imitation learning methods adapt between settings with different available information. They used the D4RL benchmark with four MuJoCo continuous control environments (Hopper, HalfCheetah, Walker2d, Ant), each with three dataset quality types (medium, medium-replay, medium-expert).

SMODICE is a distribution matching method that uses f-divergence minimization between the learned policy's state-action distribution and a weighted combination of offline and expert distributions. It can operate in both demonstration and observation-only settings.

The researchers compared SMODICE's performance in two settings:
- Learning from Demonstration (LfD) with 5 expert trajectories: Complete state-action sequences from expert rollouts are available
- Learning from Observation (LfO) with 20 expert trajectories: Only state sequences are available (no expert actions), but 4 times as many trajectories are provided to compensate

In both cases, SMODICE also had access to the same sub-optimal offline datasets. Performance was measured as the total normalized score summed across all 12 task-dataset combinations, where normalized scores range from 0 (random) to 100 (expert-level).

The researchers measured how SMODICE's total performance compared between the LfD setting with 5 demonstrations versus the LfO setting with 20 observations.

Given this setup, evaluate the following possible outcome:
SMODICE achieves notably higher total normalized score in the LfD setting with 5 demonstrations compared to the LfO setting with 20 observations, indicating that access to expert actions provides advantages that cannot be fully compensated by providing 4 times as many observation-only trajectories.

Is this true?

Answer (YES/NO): NO